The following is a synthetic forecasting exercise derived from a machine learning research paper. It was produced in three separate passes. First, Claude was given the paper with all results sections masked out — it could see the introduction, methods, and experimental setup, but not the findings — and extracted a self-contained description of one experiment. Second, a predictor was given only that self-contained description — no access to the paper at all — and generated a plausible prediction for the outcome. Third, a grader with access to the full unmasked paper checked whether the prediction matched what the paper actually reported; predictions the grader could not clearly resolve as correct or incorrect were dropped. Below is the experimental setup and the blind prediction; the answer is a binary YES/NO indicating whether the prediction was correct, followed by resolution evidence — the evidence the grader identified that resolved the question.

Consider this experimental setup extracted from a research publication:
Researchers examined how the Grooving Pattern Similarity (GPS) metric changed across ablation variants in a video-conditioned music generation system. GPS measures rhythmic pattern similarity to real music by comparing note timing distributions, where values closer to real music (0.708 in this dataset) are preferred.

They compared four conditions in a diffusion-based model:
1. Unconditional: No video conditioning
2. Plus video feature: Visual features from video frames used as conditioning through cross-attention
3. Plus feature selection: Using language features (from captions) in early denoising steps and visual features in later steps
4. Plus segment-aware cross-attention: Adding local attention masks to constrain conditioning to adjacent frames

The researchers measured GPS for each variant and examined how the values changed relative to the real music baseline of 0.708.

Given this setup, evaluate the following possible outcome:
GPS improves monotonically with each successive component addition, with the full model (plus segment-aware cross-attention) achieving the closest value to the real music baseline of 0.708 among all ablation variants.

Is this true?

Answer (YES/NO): NO